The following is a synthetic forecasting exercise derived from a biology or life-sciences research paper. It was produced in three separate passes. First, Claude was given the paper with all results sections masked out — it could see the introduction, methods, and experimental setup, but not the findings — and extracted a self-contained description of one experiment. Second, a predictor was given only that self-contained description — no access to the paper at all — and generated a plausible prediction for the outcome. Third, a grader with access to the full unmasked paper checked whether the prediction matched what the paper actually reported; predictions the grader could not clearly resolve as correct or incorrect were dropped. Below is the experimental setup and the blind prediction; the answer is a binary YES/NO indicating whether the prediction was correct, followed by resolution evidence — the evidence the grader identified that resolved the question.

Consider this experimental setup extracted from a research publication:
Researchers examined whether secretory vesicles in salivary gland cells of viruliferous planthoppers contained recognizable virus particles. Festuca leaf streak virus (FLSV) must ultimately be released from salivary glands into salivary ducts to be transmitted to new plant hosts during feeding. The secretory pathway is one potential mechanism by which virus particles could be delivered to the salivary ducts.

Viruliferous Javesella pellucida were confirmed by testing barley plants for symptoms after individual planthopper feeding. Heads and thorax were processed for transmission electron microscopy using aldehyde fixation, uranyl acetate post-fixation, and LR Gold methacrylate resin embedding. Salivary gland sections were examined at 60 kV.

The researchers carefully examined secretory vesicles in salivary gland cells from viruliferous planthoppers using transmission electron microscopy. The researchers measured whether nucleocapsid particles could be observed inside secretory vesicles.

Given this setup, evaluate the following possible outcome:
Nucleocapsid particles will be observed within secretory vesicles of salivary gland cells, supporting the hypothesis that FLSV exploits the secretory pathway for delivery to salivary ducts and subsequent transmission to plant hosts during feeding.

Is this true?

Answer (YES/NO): NO